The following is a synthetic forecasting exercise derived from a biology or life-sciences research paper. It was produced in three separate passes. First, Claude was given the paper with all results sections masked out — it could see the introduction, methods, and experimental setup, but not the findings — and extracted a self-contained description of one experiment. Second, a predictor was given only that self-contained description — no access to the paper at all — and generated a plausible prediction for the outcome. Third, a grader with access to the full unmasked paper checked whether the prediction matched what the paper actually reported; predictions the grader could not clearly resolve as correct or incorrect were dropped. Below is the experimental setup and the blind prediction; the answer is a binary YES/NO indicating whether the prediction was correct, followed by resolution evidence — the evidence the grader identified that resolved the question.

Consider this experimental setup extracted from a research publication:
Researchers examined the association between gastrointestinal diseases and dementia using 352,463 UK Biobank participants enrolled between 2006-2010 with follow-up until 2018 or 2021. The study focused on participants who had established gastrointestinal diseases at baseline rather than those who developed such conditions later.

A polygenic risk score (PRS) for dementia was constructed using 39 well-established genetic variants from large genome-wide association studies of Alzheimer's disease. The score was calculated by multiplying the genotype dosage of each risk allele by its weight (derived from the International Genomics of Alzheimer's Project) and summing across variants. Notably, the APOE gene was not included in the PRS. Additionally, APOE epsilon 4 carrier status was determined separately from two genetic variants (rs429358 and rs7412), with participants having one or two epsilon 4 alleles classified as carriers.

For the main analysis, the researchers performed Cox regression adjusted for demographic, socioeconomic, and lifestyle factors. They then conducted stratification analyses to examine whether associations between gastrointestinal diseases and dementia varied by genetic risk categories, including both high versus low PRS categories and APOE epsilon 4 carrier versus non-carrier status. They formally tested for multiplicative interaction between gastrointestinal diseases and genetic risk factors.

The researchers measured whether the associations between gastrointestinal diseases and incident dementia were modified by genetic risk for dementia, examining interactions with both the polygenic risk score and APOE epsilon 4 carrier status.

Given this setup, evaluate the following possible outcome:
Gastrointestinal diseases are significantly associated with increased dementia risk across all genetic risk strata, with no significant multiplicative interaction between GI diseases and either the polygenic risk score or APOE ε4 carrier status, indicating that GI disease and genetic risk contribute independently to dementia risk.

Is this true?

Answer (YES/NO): YES